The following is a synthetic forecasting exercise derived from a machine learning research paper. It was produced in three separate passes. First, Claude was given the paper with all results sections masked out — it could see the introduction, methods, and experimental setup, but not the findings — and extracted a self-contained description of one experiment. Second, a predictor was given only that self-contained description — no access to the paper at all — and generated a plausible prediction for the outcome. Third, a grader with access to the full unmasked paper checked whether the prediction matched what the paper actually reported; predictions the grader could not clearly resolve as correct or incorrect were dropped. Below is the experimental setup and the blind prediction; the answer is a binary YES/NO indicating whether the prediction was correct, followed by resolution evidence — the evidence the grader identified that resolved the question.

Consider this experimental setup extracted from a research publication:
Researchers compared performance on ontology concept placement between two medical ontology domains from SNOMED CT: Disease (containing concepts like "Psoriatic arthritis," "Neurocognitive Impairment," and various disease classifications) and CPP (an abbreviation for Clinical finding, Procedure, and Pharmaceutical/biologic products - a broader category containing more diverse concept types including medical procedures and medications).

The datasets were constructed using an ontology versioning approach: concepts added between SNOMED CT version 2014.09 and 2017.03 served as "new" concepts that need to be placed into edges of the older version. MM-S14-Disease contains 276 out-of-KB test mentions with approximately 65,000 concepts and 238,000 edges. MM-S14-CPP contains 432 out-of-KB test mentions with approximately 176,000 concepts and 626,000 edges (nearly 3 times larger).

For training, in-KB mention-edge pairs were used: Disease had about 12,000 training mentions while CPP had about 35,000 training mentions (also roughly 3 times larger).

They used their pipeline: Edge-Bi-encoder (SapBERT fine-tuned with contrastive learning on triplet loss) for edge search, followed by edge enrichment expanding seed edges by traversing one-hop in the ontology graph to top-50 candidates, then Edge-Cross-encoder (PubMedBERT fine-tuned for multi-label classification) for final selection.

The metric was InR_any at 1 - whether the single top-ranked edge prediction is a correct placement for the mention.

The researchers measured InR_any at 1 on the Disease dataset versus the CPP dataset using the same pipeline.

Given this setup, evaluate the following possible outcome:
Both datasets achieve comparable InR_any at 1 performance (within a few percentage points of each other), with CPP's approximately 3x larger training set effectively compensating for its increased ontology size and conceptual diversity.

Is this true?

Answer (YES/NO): NO